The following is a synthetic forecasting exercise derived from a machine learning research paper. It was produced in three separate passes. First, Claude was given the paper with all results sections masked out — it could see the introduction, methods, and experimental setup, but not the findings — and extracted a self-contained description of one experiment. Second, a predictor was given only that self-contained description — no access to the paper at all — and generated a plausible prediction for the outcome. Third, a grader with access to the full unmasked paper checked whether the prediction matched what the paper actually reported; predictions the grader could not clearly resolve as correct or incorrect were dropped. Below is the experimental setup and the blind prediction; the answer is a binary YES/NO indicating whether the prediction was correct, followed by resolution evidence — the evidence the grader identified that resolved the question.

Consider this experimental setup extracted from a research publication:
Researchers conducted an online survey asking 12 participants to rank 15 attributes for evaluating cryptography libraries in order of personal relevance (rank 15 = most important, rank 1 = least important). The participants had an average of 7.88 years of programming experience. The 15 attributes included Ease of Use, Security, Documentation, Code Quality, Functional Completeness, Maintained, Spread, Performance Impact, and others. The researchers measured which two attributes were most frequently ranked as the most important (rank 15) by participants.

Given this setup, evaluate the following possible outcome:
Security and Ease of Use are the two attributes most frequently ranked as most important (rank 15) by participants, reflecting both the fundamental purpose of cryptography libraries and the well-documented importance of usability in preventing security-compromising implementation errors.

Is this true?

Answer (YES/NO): YES